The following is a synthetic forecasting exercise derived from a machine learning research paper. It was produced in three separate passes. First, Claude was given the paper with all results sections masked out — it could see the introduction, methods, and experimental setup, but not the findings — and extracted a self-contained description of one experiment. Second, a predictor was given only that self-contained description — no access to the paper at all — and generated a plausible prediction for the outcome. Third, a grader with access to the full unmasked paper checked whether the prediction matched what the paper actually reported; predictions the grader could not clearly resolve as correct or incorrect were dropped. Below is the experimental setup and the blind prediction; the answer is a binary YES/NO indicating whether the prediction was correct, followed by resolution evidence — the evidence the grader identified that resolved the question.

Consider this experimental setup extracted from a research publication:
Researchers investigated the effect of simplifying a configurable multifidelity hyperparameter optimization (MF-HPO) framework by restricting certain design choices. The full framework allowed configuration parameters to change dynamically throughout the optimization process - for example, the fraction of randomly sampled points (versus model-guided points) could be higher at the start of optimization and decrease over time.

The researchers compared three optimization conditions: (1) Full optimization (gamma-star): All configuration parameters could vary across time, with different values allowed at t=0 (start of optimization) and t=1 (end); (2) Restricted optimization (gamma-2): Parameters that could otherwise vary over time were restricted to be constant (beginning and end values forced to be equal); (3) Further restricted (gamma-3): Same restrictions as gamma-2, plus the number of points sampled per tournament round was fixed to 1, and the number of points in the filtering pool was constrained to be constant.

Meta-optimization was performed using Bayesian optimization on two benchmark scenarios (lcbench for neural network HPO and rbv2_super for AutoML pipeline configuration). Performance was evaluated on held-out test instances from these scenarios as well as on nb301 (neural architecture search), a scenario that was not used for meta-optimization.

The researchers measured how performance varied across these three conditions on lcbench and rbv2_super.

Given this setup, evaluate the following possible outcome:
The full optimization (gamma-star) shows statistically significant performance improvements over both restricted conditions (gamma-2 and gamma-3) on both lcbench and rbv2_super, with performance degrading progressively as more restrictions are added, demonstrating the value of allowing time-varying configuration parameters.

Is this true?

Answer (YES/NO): NO